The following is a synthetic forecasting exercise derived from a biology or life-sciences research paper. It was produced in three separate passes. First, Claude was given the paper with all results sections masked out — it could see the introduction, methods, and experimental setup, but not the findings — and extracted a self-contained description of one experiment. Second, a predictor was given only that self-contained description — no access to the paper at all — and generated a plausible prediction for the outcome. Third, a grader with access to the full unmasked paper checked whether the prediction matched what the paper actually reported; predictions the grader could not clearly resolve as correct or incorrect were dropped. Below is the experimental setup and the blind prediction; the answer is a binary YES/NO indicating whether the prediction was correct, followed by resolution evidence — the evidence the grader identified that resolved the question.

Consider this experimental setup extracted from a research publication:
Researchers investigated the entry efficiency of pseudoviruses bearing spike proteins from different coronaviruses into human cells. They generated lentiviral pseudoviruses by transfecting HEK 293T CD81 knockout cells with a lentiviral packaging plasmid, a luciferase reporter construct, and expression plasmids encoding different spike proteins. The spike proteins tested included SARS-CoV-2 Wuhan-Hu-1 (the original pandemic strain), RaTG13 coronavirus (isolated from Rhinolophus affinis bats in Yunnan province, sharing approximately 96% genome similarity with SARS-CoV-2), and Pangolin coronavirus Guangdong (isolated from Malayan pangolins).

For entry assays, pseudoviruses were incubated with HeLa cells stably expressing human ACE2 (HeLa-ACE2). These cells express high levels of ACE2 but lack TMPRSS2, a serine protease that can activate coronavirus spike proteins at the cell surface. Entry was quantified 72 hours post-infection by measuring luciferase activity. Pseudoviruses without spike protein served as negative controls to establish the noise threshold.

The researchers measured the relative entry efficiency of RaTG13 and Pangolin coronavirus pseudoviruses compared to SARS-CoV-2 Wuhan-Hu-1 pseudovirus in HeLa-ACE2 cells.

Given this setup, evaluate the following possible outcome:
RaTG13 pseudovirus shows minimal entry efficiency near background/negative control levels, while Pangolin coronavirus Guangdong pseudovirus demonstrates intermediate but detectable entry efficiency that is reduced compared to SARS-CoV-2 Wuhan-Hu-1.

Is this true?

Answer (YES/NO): NO